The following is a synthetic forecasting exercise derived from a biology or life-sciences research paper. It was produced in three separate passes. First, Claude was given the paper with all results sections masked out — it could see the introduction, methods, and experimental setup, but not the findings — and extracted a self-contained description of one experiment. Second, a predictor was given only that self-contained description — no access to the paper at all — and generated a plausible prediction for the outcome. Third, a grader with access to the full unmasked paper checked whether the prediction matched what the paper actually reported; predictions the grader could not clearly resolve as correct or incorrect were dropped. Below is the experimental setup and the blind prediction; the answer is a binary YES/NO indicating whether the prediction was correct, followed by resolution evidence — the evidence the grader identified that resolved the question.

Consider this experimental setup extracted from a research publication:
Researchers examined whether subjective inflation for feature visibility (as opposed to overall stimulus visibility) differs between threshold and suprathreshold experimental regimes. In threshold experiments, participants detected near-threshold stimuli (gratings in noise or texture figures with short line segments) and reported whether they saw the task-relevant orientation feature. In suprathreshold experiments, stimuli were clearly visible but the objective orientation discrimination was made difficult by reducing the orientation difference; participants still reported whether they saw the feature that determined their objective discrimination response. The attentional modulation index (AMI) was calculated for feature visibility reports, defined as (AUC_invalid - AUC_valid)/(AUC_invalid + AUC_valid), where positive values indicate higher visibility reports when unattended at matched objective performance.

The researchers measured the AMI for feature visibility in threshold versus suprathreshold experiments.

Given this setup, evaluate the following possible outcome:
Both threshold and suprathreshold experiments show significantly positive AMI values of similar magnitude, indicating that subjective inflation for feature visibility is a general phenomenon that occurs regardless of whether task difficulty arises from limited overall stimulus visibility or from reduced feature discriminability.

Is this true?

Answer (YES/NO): NO